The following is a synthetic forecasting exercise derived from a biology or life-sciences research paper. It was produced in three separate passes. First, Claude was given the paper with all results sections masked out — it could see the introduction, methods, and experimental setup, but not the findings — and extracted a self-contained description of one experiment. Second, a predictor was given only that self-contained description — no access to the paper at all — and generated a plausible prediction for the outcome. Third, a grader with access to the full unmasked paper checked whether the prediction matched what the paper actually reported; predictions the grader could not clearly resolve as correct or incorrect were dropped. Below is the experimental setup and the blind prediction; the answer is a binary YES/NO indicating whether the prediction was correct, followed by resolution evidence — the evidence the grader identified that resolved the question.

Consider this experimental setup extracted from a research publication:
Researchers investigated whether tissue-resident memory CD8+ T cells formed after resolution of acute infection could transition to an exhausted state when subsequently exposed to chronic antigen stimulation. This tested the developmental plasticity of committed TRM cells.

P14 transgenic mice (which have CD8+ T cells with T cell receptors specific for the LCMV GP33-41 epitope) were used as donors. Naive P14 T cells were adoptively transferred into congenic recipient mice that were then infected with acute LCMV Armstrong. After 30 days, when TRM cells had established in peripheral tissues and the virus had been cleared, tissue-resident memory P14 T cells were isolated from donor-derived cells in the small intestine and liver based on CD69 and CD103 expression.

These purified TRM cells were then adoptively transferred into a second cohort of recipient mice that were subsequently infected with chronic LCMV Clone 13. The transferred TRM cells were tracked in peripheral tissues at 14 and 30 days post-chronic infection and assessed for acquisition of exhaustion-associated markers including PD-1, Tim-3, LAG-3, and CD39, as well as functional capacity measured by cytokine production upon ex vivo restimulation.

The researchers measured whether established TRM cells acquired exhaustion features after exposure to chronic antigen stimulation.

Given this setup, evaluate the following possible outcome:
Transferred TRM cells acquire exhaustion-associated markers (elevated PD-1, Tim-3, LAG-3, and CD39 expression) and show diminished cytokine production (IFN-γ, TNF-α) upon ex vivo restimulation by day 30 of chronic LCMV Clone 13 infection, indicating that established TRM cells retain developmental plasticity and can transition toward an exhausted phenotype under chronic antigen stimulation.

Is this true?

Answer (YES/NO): YES